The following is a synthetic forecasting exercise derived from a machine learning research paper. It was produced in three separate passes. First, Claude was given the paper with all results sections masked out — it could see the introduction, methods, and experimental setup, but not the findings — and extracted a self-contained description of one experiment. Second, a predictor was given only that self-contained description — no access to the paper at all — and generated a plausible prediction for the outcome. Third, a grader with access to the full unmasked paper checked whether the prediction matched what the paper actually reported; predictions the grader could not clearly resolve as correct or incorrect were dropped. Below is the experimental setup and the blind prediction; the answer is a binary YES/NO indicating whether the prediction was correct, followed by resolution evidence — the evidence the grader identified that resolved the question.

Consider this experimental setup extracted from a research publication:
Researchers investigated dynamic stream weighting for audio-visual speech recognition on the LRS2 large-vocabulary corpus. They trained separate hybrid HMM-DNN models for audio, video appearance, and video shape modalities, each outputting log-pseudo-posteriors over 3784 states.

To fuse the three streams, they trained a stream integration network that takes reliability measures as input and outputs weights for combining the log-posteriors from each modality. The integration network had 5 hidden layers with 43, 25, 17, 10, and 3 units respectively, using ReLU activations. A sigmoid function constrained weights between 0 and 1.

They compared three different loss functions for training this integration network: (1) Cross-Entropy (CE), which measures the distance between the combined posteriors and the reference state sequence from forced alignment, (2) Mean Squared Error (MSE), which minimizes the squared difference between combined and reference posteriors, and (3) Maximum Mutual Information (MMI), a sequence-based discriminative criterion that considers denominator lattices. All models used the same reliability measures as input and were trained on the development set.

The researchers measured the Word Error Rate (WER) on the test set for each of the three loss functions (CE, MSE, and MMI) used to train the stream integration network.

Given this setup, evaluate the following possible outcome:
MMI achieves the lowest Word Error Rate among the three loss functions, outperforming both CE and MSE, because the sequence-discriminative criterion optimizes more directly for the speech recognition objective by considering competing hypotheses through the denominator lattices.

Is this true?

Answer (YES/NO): NO